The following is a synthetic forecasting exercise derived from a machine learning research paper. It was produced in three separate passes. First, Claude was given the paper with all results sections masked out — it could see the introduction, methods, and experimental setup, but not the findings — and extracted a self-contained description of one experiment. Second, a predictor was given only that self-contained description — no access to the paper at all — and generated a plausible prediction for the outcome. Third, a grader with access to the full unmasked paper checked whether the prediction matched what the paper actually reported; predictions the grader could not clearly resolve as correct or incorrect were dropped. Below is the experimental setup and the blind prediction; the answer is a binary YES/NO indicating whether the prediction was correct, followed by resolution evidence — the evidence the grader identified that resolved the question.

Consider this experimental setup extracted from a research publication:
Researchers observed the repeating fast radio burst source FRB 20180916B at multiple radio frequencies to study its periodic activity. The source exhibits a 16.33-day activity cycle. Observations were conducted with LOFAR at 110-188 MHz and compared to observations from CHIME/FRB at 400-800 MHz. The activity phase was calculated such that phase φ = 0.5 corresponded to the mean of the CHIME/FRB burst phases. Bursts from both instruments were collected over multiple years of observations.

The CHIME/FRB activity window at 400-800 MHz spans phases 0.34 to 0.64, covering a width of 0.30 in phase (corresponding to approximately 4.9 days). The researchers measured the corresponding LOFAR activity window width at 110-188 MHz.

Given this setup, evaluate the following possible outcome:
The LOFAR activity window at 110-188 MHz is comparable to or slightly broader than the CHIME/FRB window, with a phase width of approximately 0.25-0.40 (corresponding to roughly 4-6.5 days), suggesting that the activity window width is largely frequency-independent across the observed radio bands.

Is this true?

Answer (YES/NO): NO